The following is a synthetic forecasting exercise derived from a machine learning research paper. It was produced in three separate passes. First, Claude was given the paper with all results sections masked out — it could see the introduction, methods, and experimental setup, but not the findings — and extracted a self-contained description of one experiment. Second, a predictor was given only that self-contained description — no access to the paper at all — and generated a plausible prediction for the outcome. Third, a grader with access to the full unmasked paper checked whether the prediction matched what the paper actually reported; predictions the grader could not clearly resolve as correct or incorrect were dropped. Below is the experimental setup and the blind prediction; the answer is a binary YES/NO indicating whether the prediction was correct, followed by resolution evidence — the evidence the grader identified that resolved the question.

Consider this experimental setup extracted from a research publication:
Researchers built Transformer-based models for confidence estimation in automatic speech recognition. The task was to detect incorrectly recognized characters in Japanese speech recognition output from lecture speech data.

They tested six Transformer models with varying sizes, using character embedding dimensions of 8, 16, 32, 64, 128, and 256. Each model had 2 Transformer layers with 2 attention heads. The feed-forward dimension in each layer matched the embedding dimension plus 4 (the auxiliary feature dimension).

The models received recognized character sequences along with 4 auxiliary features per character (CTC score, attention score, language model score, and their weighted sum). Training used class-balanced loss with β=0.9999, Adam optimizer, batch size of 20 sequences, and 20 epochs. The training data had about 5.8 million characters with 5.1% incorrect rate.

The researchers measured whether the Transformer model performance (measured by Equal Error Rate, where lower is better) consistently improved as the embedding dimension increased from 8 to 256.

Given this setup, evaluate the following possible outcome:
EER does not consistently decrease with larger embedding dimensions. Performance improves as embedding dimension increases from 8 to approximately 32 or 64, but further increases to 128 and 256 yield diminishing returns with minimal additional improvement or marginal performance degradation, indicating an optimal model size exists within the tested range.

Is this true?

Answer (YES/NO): NO